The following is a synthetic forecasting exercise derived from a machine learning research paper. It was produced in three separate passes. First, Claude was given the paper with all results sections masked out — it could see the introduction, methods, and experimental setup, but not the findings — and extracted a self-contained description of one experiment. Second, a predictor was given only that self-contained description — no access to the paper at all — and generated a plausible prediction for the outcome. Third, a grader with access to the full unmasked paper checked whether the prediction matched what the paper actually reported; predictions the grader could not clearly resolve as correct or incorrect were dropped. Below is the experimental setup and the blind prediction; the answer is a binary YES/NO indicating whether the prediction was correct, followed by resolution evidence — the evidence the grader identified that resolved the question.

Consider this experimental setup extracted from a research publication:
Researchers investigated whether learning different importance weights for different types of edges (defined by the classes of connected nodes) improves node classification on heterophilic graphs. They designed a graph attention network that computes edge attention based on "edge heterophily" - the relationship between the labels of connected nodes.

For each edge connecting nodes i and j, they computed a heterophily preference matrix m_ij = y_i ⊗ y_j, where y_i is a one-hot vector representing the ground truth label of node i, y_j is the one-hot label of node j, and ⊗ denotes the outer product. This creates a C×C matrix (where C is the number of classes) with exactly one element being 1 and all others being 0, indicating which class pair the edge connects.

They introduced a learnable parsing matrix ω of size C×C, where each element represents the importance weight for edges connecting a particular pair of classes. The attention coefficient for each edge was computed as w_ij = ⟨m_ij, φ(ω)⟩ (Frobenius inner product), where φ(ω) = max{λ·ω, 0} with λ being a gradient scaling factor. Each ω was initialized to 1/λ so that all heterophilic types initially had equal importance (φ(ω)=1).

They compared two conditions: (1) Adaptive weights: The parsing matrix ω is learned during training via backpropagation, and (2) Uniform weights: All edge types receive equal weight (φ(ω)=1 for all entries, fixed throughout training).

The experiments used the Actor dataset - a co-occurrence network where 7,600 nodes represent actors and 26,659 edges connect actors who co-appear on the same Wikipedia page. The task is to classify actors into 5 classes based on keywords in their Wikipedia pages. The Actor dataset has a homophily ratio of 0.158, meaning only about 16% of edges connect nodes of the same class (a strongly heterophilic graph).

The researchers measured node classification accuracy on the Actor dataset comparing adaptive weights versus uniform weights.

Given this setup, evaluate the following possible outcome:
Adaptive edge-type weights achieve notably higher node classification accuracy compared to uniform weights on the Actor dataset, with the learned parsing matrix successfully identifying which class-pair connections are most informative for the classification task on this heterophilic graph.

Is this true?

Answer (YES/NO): YES